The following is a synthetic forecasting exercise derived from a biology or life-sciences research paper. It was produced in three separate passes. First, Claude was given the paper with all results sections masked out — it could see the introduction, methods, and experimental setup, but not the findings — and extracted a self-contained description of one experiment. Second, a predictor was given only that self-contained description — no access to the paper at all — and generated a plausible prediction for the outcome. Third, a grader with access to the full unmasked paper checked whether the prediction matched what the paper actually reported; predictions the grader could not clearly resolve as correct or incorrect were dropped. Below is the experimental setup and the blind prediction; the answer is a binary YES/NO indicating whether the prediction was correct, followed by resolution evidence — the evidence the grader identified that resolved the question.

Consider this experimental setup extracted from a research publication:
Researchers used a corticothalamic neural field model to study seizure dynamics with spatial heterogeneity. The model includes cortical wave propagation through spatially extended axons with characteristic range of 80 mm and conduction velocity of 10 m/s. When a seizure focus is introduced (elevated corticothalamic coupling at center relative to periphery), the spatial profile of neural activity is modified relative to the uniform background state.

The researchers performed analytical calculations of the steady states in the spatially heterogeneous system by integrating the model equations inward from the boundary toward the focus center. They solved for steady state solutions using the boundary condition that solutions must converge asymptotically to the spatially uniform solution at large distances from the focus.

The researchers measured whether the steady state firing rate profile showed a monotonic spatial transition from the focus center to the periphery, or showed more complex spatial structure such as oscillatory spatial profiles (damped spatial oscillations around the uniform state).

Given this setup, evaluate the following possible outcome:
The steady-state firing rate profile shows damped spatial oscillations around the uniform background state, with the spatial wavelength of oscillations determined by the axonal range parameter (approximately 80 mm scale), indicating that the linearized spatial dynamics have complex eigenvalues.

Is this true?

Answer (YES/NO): NO